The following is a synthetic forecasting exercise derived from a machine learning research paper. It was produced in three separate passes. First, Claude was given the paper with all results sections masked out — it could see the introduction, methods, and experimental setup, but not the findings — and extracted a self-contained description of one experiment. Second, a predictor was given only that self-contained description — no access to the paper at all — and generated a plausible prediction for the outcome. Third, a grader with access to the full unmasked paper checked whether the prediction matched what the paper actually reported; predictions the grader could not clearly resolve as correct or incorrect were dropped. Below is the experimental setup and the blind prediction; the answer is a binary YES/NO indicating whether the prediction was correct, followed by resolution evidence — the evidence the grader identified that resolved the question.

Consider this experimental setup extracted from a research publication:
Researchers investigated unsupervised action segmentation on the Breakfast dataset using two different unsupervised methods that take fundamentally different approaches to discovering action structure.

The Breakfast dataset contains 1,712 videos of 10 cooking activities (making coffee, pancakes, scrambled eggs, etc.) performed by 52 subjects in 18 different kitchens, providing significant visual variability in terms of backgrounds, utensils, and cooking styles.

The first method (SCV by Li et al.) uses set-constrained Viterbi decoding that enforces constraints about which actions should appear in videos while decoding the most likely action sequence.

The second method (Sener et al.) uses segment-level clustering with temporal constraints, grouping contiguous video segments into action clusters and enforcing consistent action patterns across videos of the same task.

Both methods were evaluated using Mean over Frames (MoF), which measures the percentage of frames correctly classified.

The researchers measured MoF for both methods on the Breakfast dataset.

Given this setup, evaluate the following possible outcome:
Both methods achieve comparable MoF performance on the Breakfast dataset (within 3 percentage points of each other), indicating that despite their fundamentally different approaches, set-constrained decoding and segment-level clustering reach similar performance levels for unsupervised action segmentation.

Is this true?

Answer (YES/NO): NO